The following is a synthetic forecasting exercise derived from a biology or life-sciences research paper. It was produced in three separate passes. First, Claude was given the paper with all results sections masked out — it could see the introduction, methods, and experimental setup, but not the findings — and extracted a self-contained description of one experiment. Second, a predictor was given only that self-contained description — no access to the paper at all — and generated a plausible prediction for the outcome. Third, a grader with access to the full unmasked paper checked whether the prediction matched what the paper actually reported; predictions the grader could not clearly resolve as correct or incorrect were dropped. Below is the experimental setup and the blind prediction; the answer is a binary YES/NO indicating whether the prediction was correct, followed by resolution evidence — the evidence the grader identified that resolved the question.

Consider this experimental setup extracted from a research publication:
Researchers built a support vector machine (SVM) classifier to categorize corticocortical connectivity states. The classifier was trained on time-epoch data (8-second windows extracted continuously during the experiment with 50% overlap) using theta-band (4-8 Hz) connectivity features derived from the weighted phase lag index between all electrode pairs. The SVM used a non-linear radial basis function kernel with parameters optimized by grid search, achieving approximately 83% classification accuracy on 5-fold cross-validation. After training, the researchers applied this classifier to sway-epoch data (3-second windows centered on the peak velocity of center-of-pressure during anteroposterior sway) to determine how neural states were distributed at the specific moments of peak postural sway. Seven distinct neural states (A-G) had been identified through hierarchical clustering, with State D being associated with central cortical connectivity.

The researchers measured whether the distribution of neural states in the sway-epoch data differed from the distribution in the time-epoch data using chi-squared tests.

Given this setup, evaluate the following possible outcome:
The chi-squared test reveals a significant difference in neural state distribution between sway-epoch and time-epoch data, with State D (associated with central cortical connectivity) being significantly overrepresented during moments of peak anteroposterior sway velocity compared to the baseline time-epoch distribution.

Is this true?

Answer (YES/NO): NO